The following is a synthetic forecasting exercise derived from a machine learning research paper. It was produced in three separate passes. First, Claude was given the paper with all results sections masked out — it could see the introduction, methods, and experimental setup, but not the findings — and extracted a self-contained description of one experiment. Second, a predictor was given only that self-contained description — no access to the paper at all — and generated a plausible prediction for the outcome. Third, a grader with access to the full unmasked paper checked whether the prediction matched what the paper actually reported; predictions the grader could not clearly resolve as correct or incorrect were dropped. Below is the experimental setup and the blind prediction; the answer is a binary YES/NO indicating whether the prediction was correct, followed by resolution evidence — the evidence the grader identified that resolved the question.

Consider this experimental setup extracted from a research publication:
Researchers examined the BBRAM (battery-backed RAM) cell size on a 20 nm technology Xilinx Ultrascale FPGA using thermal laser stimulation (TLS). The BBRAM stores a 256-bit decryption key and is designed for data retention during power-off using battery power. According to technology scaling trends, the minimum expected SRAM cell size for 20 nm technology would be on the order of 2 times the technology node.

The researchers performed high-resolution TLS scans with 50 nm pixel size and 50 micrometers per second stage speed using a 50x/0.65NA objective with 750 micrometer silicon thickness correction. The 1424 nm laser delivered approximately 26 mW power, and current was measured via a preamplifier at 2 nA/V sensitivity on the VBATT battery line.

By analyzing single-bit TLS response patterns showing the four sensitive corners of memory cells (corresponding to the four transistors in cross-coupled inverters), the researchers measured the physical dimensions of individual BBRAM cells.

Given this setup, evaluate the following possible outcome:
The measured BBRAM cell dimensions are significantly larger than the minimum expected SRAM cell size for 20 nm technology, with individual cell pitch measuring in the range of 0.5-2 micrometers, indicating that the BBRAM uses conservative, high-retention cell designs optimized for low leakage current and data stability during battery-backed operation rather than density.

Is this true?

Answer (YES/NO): NO